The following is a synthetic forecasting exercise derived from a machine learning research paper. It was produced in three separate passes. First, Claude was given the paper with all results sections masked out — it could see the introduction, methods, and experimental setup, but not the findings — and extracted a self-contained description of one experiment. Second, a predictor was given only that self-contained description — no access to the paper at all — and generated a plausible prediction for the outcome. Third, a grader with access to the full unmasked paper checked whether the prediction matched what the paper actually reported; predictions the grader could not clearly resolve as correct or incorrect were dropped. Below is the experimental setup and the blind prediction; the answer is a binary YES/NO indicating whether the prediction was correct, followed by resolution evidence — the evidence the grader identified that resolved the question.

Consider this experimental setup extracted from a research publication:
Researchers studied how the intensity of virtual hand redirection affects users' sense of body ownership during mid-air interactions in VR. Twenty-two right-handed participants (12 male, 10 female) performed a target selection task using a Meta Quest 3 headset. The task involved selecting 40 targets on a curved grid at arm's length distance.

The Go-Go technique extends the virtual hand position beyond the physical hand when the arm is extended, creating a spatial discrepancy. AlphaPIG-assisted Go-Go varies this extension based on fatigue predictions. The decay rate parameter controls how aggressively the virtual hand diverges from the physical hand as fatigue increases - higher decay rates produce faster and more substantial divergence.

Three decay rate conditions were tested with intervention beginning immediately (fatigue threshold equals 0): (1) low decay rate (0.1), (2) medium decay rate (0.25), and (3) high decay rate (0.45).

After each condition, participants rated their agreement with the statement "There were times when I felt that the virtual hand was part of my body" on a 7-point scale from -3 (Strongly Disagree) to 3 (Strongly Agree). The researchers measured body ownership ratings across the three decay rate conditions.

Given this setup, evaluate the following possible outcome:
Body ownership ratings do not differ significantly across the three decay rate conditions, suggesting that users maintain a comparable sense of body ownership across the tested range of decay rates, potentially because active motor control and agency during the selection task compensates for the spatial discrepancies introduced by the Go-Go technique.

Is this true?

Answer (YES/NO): NO